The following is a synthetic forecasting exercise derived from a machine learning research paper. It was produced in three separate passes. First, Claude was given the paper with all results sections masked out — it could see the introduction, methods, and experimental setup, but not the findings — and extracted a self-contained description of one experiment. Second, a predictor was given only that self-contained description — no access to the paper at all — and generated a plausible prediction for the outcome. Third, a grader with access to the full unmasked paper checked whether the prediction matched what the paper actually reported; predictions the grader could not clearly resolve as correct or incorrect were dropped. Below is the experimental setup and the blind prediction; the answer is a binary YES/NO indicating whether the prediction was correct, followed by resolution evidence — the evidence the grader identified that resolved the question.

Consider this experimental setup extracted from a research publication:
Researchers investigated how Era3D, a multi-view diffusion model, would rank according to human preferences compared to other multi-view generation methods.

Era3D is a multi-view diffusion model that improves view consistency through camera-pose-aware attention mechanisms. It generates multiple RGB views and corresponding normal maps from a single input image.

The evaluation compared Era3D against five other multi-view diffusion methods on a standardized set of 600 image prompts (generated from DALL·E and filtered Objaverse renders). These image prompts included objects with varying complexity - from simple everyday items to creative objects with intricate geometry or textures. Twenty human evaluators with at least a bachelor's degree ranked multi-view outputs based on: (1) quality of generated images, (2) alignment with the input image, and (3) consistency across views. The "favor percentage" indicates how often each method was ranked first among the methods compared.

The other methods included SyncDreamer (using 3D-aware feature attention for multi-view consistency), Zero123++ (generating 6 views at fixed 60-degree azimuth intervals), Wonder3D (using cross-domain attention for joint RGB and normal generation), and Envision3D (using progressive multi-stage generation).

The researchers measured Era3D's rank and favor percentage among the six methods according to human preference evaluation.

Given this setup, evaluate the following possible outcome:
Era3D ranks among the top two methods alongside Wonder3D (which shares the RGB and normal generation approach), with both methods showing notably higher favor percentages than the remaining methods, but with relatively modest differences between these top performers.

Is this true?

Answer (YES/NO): NO